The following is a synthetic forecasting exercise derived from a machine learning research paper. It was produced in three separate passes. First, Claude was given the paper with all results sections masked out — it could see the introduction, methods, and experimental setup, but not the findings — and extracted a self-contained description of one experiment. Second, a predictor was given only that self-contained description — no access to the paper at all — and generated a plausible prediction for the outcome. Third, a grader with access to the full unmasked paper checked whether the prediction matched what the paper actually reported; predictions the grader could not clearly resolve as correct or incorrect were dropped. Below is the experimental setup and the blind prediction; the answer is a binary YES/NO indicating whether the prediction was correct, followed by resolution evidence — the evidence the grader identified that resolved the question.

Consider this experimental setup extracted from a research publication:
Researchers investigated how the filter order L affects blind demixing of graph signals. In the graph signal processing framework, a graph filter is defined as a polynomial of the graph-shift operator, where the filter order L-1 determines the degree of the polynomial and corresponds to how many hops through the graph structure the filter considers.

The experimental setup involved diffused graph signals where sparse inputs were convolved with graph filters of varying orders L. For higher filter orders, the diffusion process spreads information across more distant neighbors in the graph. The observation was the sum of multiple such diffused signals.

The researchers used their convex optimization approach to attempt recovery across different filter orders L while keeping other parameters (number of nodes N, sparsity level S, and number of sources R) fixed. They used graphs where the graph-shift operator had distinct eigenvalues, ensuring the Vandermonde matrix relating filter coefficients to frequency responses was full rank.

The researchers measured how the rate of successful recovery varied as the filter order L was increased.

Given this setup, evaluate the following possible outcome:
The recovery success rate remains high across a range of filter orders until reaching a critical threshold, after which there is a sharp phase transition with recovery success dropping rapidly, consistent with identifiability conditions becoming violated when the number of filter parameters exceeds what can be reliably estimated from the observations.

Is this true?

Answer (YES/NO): NO